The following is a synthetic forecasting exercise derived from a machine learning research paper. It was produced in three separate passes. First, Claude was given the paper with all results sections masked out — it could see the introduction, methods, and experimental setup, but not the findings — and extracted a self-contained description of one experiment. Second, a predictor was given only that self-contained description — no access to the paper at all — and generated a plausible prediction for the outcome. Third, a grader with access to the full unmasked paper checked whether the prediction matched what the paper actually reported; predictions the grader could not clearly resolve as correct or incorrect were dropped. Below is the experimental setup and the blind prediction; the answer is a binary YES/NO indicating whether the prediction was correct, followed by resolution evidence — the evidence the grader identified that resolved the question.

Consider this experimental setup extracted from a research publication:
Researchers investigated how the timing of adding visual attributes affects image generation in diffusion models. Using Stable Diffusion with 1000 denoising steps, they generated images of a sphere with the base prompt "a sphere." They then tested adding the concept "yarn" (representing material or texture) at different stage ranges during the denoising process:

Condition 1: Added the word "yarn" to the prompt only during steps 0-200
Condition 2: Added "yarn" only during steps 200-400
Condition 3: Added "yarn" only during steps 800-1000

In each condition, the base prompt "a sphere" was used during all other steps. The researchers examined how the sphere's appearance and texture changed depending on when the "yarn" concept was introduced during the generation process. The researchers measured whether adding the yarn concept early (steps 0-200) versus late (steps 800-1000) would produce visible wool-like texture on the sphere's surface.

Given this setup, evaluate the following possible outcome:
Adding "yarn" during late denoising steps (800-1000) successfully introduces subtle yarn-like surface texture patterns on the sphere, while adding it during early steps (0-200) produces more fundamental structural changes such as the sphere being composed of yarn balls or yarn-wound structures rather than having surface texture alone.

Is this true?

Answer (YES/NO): NO